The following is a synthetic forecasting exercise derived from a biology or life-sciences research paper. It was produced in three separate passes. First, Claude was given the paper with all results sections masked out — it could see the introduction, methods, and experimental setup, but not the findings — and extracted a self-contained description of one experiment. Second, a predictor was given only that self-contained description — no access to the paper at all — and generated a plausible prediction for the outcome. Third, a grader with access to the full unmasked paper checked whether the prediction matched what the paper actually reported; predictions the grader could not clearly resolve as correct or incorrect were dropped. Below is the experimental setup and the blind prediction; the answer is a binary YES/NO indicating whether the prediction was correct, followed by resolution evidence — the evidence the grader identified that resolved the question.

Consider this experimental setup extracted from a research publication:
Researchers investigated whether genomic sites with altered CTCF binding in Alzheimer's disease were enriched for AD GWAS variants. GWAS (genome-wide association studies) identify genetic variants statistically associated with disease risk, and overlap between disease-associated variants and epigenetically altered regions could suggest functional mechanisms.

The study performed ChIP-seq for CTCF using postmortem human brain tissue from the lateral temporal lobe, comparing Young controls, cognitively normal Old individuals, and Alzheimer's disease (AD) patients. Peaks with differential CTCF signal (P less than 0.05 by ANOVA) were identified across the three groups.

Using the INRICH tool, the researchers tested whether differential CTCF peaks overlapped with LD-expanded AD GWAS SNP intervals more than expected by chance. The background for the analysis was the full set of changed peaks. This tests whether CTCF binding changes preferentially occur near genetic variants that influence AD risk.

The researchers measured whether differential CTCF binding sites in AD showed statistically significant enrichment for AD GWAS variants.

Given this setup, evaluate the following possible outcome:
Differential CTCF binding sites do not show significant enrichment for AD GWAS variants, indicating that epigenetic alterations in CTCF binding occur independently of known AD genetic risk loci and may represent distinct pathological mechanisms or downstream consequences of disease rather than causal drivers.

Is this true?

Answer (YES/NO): YES